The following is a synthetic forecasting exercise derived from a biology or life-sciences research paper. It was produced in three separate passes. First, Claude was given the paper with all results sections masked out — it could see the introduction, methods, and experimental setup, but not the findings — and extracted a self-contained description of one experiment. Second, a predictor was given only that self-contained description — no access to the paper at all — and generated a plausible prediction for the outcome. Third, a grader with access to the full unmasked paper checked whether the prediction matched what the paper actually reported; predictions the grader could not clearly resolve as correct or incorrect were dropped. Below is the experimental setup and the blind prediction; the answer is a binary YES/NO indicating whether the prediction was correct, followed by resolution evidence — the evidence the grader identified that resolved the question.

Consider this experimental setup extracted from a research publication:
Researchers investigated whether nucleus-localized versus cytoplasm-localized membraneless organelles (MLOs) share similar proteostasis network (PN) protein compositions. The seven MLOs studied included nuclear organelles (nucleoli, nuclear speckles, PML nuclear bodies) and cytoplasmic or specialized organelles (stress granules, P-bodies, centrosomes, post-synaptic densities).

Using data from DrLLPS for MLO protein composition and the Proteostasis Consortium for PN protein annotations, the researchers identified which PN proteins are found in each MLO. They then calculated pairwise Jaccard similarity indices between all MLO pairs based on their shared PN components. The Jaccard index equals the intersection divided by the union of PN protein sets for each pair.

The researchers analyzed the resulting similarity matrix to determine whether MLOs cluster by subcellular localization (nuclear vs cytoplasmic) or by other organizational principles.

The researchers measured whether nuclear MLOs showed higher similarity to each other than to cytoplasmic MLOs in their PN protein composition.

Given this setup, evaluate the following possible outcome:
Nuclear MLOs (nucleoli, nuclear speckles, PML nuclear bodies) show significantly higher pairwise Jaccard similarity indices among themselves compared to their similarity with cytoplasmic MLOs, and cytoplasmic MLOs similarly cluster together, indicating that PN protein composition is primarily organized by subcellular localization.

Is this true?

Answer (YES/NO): NO